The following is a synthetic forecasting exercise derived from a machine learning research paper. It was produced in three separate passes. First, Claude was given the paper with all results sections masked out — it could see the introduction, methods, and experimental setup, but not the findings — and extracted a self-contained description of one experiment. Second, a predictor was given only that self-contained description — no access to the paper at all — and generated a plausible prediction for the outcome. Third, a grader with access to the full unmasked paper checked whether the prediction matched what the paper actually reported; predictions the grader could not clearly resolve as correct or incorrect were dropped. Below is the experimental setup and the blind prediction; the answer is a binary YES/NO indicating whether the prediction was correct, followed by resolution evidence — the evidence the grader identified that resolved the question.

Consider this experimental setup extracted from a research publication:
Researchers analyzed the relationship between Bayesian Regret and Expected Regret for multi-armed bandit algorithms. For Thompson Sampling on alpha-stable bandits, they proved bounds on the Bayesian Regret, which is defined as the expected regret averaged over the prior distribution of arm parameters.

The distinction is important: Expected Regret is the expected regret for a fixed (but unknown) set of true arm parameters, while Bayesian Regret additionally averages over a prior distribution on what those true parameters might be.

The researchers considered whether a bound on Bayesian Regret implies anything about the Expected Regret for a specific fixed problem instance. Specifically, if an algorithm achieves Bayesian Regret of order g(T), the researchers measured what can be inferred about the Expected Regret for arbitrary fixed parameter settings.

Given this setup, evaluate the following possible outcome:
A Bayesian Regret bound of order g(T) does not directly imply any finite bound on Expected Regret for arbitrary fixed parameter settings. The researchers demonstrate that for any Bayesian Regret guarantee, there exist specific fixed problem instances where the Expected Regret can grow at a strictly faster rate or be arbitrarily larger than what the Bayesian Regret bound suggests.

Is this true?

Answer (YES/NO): NO